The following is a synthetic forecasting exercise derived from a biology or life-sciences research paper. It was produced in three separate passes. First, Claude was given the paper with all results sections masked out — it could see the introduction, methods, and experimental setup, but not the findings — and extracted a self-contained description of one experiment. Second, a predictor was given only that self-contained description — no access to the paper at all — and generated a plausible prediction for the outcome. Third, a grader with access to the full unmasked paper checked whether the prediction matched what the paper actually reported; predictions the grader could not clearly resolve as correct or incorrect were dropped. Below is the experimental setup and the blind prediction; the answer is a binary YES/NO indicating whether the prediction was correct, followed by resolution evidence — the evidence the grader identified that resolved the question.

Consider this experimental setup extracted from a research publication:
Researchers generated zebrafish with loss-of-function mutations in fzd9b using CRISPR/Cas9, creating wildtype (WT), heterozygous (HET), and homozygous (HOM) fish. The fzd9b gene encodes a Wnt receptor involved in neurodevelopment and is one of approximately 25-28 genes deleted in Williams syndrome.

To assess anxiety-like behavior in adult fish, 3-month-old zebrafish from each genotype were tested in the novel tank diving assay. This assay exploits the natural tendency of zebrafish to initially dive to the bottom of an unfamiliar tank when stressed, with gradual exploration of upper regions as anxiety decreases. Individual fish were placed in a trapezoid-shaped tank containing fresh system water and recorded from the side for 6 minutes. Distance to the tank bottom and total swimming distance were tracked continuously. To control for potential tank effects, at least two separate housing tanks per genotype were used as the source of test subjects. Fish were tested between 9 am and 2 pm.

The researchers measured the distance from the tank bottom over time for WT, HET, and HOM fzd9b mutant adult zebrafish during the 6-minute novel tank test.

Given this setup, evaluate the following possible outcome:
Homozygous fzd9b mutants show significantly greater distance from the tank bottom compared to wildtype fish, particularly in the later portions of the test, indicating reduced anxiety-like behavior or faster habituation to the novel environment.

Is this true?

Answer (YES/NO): NO